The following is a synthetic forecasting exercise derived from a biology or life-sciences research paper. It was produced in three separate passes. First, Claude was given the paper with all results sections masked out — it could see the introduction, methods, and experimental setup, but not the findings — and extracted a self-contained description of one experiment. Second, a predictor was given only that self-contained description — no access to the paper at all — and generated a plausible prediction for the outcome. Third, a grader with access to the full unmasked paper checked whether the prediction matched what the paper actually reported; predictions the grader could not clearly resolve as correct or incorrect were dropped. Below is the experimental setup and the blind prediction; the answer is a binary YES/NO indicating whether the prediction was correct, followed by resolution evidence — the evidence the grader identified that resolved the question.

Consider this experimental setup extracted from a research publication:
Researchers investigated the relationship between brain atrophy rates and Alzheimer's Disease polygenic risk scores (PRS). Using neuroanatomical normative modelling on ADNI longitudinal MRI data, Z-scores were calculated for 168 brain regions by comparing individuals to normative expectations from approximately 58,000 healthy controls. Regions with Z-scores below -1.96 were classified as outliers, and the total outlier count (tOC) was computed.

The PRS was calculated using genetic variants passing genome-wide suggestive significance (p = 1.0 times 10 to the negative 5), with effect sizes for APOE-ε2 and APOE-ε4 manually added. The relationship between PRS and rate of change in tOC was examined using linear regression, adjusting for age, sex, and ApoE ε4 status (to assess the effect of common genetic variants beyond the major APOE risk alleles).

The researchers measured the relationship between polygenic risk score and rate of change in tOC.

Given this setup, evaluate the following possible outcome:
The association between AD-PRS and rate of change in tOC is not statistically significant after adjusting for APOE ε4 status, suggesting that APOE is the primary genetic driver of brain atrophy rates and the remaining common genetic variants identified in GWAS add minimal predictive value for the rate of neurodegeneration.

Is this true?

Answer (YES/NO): NO